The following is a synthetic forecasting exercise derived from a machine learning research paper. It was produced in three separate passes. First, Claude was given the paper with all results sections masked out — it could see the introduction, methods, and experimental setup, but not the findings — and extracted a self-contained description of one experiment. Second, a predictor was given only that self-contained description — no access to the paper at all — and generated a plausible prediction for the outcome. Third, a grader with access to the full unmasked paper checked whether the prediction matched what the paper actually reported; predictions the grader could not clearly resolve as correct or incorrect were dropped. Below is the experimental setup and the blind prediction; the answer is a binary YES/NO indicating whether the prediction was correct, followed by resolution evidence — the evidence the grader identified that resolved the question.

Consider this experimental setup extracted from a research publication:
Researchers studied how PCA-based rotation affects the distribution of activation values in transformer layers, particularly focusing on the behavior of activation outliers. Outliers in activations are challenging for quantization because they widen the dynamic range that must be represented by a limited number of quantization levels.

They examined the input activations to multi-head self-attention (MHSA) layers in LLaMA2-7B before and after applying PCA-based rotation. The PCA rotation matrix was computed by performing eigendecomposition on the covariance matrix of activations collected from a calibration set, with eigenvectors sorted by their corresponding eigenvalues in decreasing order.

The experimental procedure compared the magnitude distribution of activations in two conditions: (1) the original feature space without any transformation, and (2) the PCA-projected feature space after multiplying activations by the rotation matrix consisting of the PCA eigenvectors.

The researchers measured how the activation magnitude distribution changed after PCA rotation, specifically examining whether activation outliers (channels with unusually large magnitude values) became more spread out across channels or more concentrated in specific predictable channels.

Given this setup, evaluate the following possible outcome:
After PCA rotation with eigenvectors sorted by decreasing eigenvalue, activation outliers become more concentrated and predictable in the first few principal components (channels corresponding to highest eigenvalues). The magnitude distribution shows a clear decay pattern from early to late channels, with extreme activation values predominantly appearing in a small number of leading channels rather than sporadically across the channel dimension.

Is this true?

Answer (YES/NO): YES